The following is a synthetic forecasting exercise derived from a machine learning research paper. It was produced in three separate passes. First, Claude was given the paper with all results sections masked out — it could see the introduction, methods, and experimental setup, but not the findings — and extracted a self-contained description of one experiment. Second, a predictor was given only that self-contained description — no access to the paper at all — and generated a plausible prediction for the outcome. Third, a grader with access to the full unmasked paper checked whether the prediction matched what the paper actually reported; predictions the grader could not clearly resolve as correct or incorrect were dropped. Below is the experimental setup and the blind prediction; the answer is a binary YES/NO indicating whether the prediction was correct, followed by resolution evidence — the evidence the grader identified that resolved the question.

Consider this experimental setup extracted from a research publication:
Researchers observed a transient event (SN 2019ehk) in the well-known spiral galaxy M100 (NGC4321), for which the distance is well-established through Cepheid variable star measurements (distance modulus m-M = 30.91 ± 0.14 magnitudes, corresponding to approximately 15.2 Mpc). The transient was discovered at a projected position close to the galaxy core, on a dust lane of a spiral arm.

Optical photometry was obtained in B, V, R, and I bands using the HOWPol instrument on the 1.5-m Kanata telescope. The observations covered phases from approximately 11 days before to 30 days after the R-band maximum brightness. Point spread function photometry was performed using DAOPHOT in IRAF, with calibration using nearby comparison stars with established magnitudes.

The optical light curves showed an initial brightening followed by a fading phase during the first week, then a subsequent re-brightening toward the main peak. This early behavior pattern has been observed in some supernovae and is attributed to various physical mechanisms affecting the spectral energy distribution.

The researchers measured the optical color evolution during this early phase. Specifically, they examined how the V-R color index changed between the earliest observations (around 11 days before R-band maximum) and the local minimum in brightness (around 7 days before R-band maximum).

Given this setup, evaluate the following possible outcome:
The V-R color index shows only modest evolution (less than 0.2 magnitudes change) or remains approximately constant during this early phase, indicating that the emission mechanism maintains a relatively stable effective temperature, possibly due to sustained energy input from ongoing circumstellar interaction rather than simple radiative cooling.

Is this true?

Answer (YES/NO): NO